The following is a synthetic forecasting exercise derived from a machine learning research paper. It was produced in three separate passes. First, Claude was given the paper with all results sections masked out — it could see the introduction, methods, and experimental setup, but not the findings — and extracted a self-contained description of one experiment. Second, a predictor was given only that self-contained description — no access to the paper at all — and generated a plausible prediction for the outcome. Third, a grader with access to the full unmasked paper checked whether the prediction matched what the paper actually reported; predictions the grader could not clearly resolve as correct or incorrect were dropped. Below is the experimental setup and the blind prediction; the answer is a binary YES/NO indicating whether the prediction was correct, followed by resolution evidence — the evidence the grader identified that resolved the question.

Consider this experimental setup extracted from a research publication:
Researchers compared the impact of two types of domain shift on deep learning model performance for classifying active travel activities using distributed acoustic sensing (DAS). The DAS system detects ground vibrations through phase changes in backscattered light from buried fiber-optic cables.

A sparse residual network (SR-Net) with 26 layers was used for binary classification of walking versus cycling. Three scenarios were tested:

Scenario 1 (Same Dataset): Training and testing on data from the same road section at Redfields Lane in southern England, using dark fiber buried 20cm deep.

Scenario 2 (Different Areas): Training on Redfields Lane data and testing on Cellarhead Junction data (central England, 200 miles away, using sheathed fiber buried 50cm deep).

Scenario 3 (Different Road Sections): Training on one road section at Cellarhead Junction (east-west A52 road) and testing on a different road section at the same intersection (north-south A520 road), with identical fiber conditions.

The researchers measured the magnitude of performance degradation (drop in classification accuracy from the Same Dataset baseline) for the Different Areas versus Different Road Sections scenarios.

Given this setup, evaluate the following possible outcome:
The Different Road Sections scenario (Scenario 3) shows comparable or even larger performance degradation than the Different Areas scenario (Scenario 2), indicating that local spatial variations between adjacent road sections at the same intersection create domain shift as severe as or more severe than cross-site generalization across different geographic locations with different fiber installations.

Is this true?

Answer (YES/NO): NO